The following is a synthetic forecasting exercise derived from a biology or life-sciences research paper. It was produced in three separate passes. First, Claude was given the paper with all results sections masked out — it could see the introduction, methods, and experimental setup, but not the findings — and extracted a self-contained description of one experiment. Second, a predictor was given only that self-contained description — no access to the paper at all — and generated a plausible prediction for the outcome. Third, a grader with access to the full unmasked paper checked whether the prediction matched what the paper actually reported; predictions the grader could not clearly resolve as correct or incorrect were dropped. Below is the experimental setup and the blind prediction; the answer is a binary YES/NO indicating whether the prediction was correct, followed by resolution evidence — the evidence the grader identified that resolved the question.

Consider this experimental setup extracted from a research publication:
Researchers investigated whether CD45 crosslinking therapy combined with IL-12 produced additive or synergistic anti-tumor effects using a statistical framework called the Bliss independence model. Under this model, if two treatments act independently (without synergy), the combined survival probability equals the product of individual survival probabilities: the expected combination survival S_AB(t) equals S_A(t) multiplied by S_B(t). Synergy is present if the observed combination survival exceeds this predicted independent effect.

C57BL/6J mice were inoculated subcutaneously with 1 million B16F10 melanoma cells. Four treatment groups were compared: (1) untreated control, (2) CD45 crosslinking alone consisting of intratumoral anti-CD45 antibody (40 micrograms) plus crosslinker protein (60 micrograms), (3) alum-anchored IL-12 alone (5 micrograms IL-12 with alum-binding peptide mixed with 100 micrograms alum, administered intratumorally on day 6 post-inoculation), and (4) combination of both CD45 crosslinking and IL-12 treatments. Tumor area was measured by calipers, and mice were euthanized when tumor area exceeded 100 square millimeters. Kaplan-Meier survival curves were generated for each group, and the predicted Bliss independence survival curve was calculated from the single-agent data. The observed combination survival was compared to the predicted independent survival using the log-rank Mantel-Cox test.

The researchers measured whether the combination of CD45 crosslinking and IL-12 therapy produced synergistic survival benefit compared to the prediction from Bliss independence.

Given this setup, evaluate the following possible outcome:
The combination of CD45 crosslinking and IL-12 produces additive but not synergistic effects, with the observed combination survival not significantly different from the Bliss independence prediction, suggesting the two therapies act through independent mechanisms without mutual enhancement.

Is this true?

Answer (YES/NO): NO